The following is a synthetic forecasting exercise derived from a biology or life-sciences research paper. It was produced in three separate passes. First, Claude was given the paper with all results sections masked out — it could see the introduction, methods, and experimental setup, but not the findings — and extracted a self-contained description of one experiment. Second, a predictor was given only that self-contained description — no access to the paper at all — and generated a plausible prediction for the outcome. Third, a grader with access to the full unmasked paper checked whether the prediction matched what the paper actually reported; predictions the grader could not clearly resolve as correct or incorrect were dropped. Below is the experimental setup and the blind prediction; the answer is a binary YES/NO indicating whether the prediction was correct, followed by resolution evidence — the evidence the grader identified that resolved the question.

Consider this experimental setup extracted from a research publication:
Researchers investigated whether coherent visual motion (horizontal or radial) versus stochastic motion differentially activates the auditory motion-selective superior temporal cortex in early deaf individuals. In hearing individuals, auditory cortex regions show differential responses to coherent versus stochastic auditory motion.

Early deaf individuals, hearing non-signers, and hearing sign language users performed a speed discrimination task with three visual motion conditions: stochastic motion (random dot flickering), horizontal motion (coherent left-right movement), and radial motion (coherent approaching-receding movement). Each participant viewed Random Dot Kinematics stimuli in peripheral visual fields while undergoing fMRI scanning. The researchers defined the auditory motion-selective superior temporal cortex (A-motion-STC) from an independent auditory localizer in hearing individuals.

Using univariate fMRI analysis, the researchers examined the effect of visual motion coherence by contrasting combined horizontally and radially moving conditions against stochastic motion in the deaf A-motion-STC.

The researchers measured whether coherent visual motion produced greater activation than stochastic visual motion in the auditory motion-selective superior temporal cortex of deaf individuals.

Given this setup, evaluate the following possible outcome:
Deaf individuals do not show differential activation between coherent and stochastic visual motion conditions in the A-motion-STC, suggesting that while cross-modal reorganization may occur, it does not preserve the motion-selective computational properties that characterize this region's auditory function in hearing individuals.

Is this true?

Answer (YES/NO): YES